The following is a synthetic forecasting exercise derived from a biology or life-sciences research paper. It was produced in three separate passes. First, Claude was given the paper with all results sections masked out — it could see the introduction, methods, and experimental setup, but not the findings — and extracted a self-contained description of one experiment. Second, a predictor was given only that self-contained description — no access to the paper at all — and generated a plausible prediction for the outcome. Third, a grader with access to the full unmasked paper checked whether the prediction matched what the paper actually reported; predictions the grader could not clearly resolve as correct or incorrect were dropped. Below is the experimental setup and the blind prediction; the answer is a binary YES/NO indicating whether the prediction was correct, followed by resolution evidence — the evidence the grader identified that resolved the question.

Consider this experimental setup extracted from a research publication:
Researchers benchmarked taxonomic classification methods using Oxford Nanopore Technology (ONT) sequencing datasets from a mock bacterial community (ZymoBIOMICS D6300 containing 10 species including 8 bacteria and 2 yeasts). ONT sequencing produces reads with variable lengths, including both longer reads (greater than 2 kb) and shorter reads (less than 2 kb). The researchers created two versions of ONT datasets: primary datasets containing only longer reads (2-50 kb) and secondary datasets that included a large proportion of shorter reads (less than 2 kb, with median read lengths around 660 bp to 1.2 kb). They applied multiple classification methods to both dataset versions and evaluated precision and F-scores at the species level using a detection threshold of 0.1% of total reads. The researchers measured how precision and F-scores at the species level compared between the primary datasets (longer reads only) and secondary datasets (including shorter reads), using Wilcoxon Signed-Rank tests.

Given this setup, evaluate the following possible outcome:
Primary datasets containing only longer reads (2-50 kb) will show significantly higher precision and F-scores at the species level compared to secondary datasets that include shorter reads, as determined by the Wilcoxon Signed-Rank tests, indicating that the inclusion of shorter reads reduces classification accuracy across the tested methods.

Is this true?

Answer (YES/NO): YES